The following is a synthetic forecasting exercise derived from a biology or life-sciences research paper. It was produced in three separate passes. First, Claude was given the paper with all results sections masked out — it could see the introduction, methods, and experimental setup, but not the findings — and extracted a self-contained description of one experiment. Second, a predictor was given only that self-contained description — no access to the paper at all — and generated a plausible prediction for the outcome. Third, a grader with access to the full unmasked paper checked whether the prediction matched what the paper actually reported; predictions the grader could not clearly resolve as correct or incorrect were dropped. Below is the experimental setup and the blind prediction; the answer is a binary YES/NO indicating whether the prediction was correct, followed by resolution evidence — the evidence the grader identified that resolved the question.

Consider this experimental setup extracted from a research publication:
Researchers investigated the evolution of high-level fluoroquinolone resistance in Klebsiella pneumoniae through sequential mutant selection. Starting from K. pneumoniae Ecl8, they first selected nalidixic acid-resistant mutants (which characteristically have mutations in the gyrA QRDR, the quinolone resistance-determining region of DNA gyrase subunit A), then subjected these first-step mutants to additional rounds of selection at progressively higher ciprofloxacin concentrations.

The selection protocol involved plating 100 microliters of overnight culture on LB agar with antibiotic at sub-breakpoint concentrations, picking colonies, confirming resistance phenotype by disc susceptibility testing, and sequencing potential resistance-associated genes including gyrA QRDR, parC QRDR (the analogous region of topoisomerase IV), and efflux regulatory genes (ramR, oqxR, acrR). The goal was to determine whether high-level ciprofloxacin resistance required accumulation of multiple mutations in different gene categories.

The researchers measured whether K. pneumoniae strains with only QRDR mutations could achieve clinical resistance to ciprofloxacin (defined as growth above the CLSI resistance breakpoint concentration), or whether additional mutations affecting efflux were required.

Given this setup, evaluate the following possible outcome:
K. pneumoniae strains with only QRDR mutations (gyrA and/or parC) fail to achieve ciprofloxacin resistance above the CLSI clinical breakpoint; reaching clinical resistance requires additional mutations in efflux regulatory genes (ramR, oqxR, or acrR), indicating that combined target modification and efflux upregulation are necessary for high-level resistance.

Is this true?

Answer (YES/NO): YES